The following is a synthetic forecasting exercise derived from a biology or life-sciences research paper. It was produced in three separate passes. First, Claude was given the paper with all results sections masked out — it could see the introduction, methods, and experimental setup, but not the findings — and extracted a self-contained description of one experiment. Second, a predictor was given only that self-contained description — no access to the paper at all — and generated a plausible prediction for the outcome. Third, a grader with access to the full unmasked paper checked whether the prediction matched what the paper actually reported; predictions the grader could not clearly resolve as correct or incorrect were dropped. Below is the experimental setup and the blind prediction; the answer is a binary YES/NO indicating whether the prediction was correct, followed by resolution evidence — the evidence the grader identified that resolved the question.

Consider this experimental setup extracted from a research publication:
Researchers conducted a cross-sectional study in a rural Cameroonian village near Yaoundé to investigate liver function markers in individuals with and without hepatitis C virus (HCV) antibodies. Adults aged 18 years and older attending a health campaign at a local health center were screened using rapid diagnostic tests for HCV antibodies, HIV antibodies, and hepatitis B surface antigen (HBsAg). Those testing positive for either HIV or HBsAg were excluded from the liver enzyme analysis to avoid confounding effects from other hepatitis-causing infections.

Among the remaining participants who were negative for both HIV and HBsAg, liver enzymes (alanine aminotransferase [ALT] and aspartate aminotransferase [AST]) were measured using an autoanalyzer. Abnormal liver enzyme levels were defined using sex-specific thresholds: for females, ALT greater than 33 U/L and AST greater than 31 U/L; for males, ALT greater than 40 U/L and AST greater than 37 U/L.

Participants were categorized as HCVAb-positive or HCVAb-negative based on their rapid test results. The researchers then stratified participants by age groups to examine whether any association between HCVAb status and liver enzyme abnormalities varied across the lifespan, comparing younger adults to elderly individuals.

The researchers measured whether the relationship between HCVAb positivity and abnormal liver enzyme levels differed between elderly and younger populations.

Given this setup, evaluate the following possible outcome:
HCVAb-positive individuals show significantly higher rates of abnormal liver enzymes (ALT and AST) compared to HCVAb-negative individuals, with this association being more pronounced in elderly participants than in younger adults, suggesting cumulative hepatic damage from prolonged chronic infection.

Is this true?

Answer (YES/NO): YES